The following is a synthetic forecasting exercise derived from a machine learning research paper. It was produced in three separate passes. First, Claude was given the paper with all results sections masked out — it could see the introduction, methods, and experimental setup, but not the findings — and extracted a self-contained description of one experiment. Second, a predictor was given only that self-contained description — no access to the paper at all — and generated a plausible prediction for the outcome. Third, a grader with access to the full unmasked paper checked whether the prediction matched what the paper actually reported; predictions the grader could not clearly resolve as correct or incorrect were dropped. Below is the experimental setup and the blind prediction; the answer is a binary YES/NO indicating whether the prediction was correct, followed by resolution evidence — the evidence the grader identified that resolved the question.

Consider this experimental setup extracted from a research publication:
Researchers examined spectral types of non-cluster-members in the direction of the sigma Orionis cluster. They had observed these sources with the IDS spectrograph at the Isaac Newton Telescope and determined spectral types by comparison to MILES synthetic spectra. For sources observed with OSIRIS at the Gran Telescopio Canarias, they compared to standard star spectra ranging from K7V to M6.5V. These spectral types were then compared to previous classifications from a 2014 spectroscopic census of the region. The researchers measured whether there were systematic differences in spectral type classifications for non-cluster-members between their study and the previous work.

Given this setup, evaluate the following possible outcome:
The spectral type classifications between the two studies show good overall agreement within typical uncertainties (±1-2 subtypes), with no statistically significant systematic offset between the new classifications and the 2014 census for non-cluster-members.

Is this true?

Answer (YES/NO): NO